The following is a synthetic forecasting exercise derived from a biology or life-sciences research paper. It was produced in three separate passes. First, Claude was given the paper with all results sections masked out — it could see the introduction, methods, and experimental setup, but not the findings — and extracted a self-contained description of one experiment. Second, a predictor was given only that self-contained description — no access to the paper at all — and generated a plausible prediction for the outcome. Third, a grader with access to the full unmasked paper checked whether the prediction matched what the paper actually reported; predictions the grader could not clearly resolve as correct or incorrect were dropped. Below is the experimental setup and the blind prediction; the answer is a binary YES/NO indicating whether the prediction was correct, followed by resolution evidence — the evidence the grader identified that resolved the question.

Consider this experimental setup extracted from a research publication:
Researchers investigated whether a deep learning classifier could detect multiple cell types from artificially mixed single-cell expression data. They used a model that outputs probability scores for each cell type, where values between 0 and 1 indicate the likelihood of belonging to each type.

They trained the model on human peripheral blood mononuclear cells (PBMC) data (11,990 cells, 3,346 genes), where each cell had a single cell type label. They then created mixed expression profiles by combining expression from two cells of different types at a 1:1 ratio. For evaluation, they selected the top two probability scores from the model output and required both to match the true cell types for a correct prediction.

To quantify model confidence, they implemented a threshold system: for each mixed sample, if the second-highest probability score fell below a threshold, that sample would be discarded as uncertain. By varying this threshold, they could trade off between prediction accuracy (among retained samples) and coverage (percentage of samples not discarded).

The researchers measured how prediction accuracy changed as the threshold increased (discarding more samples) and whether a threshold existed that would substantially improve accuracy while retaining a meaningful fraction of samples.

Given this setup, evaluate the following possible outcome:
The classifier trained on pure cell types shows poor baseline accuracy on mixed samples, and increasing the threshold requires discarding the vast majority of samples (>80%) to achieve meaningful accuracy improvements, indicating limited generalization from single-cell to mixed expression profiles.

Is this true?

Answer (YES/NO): NO